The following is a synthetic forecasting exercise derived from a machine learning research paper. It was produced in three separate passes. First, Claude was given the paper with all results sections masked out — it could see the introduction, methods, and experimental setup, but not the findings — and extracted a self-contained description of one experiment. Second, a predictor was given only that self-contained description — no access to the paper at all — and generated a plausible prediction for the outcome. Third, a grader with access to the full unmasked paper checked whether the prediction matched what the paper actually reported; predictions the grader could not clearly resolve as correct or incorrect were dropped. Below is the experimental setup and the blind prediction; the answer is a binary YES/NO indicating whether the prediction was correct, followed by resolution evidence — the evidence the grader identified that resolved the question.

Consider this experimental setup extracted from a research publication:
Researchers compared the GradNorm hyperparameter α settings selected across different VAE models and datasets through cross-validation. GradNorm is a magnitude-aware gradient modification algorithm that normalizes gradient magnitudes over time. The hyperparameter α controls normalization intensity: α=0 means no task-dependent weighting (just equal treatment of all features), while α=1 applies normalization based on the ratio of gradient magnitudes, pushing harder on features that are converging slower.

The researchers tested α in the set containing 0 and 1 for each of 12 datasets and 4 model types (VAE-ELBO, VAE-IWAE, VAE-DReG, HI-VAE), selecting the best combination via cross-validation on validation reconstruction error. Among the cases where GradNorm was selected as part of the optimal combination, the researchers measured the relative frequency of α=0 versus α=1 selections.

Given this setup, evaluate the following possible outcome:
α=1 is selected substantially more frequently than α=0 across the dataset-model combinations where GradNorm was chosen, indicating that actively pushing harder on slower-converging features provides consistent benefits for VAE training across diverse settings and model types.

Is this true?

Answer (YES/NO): NO